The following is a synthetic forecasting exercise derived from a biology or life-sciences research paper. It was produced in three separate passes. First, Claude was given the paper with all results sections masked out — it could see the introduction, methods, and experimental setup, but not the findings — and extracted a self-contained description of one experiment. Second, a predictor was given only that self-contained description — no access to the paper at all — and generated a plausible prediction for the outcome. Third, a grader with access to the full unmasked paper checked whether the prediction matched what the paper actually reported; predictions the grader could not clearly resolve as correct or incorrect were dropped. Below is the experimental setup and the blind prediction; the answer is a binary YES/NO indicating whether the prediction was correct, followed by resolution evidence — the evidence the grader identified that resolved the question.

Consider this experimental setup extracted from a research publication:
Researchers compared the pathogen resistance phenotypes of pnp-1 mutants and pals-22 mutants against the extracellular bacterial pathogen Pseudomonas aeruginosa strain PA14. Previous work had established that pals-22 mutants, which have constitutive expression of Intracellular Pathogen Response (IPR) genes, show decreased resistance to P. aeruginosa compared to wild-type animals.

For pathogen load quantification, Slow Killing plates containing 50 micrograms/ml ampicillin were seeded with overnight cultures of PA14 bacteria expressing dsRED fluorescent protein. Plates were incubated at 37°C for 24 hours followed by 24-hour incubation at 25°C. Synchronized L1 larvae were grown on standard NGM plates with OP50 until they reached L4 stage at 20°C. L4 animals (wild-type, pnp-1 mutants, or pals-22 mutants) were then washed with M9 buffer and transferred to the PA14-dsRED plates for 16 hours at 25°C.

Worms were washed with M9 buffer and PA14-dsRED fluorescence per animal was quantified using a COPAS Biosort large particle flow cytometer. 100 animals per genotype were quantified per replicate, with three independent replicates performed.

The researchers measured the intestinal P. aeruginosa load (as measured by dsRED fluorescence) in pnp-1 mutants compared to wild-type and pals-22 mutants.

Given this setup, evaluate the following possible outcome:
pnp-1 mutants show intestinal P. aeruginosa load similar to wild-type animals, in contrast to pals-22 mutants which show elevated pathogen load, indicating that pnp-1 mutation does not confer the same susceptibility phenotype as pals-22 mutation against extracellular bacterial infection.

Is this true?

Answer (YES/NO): NO